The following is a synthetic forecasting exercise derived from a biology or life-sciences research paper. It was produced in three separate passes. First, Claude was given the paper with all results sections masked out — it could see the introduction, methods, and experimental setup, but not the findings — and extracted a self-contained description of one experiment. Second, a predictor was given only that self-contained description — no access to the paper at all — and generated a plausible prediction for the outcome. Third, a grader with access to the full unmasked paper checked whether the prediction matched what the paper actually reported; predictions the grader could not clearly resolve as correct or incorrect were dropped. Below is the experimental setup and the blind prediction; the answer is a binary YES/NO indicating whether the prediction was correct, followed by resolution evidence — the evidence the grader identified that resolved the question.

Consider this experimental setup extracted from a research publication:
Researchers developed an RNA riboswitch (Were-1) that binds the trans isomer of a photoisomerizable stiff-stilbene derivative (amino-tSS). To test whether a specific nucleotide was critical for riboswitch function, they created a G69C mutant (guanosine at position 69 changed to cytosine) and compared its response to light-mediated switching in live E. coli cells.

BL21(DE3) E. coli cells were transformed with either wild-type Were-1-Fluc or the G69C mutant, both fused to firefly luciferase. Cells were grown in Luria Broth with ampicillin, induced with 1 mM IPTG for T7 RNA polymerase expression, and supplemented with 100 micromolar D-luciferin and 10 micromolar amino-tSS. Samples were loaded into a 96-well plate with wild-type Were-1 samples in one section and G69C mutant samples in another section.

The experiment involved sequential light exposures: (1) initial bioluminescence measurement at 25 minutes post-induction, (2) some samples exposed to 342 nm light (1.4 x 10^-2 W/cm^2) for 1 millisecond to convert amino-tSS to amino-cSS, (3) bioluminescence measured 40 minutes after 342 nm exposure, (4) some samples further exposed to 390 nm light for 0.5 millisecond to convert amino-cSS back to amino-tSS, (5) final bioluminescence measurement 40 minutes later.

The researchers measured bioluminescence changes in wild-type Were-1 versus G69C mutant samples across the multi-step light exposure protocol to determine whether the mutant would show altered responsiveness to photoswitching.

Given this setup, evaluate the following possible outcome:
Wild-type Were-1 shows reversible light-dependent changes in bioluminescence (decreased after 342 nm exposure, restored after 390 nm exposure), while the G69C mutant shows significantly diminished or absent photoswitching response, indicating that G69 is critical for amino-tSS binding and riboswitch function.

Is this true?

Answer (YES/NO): YES